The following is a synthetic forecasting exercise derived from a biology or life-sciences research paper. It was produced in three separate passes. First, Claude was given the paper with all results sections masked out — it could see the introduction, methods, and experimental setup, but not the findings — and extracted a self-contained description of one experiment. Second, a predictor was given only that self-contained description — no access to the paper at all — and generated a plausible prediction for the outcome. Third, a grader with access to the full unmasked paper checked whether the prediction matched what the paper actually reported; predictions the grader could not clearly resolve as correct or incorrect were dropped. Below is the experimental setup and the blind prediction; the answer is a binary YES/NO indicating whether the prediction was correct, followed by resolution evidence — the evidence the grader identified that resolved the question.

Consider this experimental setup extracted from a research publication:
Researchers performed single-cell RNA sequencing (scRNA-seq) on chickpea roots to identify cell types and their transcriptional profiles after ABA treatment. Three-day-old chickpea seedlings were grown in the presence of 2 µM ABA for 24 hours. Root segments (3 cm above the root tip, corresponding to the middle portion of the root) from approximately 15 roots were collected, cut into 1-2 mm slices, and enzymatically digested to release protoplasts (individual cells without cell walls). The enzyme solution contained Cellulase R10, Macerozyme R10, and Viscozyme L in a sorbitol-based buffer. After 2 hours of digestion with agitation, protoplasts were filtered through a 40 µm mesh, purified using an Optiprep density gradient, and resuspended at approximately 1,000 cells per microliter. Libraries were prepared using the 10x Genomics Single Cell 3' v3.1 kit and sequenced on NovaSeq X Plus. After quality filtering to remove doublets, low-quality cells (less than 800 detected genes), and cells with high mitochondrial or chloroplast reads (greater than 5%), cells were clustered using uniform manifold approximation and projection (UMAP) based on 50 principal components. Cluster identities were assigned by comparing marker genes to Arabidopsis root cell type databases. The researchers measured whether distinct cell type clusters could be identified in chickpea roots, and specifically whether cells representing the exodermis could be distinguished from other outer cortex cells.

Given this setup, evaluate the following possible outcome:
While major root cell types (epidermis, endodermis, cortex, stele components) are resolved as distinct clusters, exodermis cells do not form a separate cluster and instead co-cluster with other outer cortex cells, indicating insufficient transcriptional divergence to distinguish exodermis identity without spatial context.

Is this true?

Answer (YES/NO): NO